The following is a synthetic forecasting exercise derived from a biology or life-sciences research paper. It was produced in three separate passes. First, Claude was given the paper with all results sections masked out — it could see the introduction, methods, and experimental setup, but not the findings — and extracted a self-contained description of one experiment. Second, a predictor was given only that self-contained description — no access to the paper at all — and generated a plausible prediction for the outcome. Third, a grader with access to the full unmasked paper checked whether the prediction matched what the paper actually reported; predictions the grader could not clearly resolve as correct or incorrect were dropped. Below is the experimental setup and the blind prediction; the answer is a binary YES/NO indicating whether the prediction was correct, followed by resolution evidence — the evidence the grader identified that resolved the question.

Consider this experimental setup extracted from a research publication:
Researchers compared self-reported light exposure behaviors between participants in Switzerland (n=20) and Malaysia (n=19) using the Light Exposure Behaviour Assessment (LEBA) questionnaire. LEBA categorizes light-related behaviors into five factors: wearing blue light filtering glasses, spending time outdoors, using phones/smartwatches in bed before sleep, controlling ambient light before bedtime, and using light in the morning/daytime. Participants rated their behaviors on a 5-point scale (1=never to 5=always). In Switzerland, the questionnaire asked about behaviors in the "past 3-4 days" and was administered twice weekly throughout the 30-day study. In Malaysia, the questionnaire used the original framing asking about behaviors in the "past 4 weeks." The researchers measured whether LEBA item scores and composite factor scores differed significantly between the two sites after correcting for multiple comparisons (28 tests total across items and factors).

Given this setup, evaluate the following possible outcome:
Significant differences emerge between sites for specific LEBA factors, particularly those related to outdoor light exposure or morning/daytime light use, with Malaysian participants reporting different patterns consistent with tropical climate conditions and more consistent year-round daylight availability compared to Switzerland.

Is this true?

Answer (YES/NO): NO